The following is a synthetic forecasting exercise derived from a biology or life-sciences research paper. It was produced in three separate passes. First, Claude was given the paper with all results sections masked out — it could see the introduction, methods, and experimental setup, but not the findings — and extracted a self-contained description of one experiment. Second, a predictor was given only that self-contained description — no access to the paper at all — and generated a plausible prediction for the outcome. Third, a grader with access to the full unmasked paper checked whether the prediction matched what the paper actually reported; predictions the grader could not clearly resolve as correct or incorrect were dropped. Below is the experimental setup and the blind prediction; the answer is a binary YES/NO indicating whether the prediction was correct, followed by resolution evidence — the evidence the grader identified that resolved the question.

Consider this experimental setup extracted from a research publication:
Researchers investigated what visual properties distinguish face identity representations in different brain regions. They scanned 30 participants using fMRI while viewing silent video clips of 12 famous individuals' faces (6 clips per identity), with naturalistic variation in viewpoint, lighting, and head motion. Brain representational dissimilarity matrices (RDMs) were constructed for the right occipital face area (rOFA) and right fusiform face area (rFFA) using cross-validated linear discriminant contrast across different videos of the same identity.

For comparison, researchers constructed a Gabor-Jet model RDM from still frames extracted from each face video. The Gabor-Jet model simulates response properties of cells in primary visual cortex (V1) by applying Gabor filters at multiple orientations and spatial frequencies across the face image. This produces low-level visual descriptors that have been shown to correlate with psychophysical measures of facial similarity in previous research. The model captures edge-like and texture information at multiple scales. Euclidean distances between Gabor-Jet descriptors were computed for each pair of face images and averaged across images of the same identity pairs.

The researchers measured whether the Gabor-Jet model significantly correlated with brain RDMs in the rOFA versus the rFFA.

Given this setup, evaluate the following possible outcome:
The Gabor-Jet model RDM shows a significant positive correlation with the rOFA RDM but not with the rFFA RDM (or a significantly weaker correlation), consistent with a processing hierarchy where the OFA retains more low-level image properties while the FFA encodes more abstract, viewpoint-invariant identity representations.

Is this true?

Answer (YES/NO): YES